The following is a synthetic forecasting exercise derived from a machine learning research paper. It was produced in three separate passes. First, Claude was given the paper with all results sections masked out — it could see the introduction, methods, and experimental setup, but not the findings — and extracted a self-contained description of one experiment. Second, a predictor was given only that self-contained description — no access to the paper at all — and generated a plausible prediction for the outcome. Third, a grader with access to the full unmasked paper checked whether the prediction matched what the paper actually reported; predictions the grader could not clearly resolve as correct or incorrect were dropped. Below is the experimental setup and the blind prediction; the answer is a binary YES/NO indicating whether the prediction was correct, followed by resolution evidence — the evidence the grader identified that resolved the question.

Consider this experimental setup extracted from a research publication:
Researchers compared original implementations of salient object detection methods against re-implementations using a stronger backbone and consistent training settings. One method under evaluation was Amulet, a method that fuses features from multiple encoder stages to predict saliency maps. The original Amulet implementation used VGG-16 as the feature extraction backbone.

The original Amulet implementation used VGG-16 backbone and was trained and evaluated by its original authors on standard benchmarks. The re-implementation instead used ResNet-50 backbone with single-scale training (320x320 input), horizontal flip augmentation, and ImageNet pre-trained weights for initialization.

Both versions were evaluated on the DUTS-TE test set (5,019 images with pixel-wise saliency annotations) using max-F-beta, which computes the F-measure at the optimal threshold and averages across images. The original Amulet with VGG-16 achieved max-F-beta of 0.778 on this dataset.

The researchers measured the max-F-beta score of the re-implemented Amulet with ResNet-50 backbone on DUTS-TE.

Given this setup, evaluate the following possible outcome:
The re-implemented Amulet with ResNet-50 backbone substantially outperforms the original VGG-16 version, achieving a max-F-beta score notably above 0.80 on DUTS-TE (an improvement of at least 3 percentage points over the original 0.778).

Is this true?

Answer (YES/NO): YES